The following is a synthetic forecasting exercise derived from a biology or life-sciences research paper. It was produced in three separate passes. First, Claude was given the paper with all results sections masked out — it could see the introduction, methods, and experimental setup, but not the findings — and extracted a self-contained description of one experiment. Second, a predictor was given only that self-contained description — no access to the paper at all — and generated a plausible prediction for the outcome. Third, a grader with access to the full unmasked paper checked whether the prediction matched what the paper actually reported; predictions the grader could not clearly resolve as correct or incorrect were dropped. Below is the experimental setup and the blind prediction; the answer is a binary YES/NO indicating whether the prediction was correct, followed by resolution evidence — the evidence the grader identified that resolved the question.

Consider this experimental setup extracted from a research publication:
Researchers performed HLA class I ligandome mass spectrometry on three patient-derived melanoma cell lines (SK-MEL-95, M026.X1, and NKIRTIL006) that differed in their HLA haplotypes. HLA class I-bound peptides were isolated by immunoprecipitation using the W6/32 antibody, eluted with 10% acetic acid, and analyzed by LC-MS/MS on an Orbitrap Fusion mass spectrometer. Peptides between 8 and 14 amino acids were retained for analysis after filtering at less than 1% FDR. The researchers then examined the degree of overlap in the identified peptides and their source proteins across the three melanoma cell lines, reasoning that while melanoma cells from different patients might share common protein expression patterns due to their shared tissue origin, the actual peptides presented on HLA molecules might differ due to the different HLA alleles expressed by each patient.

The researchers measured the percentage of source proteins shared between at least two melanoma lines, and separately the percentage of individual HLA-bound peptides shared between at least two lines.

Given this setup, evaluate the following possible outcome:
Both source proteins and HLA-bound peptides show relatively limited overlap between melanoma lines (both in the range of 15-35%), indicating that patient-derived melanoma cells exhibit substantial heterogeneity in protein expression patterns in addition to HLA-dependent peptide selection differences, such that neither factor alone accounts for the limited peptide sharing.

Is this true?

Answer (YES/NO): NO